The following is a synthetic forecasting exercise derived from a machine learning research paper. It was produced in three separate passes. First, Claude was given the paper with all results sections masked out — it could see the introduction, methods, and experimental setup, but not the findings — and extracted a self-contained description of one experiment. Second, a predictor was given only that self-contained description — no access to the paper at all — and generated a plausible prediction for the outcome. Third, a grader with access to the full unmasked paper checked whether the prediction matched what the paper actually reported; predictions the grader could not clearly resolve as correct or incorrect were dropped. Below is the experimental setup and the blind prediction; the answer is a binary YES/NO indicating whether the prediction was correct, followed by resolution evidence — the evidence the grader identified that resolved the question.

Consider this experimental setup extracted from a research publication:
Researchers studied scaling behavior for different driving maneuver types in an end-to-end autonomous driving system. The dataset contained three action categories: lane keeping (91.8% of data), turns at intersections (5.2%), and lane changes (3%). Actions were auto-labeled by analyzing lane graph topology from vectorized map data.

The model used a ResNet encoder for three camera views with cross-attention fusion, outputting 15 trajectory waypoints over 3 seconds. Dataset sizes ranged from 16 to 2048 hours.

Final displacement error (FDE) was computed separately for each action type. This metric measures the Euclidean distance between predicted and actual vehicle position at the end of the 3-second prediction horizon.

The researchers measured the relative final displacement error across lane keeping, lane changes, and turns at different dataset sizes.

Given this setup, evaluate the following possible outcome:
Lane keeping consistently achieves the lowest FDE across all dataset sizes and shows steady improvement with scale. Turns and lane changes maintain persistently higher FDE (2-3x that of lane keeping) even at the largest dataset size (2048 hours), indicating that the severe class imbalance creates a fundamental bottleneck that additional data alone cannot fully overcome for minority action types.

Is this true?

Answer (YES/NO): NO